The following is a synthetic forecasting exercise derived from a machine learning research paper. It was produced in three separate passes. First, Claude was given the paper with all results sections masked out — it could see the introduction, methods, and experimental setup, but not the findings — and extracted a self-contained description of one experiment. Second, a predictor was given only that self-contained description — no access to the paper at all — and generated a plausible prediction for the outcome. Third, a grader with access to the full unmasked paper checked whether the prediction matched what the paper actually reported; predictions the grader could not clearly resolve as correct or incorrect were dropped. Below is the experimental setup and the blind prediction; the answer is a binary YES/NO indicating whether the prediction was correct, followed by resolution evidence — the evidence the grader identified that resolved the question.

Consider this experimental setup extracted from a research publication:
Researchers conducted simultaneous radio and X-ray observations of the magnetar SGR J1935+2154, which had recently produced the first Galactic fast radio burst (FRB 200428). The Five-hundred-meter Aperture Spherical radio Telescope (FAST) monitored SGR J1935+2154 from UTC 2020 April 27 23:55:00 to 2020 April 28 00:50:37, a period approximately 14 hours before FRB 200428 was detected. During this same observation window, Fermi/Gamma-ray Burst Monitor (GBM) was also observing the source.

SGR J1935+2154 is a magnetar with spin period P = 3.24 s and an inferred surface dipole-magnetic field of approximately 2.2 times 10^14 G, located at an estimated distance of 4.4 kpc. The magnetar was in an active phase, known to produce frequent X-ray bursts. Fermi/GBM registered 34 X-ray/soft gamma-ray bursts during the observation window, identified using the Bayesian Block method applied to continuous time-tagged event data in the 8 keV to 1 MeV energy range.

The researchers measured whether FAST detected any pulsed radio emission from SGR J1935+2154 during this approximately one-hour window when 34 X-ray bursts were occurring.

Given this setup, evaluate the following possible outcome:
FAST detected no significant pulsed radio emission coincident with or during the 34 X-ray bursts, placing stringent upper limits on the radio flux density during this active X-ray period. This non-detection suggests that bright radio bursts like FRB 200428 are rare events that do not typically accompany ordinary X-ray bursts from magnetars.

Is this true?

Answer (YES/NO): YES